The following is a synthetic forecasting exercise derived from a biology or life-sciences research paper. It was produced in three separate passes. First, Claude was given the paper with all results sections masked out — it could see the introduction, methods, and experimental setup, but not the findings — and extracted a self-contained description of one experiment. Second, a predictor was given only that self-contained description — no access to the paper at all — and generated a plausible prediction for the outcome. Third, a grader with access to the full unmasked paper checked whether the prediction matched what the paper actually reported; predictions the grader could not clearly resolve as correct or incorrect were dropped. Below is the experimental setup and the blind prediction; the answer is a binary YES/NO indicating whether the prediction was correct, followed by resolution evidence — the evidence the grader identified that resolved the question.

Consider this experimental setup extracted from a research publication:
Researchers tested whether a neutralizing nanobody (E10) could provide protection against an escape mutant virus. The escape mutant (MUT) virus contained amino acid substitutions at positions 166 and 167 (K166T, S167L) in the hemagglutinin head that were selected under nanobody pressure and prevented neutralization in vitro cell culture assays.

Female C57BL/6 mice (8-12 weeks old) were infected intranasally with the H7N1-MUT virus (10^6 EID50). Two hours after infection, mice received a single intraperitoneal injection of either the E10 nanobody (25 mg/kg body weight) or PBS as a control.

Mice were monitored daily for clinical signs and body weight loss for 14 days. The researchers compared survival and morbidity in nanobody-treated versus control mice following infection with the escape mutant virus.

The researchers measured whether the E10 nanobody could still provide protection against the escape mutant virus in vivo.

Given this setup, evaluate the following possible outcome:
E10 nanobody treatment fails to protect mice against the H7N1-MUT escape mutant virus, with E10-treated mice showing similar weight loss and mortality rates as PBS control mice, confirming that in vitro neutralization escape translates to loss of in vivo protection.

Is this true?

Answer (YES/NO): YES